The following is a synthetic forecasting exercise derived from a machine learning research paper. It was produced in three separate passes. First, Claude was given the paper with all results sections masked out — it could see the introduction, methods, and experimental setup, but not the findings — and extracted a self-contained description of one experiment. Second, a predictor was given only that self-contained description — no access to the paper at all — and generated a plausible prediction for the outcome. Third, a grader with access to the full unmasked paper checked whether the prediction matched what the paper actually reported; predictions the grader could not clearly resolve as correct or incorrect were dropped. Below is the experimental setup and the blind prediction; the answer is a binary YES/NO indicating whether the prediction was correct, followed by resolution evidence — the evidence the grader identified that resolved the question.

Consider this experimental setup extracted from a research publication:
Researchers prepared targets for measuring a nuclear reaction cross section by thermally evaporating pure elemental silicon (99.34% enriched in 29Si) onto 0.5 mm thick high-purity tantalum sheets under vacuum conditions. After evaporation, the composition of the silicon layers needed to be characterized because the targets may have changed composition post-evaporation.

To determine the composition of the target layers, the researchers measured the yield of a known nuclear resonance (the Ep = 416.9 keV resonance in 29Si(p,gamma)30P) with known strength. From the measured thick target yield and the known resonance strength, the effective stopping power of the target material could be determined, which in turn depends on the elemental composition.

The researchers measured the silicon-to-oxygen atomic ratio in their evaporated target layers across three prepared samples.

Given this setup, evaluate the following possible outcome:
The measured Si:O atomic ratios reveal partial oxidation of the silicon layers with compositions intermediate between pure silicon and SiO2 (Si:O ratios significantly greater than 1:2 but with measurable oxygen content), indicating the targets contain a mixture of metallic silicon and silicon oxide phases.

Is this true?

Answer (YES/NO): NO